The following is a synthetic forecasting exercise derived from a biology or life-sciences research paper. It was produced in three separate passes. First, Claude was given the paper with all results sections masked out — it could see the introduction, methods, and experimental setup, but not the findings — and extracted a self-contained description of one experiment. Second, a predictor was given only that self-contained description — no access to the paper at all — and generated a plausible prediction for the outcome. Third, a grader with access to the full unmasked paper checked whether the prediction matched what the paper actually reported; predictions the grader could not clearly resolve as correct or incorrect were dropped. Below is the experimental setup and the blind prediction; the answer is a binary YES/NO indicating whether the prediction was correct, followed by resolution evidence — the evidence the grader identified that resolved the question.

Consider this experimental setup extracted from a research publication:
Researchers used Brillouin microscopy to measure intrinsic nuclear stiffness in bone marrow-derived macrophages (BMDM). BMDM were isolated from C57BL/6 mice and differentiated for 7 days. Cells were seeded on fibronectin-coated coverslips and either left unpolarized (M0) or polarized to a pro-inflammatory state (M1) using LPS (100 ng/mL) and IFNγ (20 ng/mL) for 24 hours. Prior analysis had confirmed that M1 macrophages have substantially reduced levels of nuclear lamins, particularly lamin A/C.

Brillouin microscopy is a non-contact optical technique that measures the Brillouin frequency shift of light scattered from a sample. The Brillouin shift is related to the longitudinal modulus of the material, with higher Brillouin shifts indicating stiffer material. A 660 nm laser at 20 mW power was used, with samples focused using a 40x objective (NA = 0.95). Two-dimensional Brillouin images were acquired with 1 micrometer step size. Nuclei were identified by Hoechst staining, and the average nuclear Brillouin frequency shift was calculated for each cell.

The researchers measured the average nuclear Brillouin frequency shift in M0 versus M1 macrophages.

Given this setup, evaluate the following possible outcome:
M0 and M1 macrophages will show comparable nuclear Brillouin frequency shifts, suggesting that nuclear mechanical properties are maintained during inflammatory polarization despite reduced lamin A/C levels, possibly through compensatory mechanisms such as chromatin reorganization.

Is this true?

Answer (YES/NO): NO